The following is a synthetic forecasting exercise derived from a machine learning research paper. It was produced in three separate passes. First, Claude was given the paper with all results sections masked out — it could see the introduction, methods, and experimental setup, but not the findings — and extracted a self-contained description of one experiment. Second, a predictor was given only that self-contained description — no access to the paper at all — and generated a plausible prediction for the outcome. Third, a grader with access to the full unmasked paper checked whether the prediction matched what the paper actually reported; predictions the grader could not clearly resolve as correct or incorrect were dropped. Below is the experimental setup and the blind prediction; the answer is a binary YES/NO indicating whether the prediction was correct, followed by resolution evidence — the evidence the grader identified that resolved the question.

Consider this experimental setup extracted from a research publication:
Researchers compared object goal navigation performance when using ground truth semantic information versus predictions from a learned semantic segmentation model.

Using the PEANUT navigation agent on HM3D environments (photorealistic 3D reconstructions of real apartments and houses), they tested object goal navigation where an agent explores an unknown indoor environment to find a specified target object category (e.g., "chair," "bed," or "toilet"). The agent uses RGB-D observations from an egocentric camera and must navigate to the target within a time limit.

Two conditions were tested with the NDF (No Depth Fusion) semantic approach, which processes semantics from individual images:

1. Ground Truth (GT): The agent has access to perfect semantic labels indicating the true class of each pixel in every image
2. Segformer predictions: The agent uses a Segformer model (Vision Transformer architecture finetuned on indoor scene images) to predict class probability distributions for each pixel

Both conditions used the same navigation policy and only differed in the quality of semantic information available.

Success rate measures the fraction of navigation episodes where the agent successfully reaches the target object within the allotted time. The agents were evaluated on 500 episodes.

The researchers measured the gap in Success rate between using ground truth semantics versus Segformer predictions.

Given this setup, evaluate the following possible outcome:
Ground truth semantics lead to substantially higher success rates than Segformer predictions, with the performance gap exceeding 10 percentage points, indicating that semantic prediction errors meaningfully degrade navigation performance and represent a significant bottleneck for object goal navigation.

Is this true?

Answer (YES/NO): YES